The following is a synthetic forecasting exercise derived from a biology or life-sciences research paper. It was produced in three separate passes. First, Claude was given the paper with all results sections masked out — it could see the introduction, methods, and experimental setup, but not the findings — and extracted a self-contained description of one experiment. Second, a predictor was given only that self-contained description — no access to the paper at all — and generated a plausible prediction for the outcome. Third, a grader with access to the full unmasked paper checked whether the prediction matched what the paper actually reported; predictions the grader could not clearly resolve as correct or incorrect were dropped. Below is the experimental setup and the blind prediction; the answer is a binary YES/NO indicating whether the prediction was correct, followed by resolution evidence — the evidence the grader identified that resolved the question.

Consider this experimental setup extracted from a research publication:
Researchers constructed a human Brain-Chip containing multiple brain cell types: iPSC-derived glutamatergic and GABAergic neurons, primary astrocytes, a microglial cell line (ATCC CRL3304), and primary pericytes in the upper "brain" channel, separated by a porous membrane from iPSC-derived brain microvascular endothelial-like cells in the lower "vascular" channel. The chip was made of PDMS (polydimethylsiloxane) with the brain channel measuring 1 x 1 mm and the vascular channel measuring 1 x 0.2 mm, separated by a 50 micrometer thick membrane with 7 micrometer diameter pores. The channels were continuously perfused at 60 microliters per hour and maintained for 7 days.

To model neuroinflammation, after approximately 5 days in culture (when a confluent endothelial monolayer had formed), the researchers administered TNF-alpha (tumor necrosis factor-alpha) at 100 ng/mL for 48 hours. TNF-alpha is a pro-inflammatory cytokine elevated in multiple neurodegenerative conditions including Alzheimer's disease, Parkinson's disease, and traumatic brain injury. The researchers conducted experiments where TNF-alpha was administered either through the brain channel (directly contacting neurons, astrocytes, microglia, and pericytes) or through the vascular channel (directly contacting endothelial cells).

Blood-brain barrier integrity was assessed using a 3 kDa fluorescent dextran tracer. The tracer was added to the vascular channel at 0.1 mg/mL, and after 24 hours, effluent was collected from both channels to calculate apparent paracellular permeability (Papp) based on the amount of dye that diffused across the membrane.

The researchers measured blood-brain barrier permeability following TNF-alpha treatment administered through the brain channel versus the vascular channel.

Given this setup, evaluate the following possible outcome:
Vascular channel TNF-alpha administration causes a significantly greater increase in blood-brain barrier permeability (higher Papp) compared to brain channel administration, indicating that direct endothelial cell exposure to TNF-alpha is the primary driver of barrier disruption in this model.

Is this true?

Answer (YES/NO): NO